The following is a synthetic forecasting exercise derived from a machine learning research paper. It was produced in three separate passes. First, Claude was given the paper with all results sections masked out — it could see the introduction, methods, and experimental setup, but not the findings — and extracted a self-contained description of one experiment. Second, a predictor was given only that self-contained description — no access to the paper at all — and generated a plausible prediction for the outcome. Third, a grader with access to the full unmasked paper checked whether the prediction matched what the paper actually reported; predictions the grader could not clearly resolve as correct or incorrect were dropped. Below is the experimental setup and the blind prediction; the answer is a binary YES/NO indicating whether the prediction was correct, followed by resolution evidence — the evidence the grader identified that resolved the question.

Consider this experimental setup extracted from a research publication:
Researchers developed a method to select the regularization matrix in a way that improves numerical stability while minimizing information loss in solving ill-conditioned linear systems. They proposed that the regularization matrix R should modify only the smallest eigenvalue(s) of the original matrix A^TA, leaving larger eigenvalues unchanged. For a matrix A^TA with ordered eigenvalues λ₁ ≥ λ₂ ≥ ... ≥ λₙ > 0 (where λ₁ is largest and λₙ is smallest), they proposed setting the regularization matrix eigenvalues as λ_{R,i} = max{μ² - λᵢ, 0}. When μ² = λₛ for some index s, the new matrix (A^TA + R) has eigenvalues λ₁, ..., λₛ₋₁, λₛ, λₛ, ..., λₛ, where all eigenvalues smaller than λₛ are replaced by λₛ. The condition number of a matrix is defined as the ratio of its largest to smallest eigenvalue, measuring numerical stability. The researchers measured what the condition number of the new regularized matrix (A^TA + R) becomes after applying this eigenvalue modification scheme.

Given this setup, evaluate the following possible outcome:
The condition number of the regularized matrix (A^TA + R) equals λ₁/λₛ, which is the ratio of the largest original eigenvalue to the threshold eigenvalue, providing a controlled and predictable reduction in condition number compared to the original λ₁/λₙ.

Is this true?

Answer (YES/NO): YES